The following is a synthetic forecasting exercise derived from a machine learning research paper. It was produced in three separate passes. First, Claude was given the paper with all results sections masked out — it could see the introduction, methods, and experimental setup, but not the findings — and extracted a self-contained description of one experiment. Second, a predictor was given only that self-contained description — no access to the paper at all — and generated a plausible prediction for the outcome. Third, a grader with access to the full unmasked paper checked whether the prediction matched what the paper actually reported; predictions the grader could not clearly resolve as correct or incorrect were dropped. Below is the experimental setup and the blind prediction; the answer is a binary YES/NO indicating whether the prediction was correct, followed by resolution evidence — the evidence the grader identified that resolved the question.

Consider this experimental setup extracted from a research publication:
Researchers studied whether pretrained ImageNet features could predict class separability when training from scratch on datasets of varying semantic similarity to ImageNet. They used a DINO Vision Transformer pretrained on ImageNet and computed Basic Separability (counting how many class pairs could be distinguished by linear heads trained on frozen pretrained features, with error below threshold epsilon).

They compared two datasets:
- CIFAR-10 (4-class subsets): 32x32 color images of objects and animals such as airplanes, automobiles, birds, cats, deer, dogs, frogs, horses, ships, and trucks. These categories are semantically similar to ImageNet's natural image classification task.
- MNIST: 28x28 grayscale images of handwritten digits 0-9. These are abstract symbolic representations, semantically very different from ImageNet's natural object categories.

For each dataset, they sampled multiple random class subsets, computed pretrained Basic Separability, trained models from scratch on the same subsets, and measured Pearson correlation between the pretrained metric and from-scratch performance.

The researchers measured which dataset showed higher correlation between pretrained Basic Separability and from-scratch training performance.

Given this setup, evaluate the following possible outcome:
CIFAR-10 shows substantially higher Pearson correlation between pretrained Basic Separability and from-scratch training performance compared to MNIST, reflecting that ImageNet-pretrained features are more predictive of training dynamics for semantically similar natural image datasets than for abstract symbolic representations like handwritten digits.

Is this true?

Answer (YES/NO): NO